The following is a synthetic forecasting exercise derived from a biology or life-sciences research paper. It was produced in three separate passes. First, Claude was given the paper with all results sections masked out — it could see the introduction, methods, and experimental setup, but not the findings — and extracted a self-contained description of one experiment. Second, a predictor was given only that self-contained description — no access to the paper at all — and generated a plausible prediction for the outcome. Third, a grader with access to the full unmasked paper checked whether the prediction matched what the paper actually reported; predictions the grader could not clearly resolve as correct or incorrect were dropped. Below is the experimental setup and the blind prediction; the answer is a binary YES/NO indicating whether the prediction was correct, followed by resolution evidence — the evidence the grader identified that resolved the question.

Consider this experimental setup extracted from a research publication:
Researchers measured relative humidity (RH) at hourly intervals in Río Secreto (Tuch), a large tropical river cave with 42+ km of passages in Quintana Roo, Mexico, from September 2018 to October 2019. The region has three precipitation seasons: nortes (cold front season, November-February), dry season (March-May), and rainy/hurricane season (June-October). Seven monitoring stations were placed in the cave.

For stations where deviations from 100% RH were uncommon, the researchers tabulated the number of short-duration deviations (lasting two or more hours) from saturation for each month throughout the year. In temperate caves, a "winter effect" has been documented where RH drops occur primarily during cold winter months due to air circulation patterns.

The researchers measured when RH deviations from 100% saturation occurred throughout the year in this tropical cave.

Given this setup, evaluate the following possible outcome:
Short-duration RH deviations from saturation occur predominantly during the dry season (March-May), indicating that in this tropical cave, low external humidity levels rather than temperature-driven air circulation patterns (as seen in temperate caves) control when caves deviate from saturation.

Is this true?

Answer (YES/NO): NO